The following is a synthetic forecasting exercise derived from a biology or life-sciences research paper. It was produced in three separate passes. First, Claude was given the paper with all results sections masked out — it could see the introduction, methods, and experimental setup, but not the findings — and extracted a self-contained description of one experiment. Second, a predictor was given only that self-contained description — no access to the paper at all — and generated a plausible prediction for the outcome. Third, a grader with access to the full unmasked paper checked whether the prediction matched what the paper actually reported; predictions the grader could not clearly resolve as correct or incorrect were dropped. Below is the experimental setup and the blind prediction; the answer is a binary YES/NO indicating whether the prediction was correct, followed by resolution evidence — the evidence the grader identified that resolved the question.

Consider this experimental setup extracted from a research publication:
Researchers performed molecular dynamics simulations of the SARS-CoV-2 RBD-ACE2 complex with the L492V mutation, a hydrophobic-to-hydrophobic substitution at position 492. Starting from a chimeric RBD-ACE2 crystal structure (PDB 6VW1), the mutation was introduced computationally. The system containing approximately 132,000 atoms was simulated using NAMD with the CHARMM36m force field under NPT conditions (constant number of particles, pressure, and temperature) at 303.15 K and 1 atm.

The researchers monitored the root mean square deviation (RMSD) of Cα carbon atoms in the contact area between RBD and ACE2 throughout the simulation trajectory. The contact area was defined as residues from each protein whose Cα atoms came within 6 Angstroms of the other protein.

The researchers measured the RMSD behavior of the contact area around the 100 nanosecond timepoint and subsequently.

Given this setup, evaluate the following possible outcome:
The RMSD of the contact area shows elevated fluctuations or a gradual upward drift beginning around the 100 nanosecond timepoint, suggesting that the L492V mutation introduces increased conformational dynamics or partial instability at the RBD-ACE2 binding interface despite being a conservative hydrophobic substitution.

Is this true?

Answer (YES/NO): NO